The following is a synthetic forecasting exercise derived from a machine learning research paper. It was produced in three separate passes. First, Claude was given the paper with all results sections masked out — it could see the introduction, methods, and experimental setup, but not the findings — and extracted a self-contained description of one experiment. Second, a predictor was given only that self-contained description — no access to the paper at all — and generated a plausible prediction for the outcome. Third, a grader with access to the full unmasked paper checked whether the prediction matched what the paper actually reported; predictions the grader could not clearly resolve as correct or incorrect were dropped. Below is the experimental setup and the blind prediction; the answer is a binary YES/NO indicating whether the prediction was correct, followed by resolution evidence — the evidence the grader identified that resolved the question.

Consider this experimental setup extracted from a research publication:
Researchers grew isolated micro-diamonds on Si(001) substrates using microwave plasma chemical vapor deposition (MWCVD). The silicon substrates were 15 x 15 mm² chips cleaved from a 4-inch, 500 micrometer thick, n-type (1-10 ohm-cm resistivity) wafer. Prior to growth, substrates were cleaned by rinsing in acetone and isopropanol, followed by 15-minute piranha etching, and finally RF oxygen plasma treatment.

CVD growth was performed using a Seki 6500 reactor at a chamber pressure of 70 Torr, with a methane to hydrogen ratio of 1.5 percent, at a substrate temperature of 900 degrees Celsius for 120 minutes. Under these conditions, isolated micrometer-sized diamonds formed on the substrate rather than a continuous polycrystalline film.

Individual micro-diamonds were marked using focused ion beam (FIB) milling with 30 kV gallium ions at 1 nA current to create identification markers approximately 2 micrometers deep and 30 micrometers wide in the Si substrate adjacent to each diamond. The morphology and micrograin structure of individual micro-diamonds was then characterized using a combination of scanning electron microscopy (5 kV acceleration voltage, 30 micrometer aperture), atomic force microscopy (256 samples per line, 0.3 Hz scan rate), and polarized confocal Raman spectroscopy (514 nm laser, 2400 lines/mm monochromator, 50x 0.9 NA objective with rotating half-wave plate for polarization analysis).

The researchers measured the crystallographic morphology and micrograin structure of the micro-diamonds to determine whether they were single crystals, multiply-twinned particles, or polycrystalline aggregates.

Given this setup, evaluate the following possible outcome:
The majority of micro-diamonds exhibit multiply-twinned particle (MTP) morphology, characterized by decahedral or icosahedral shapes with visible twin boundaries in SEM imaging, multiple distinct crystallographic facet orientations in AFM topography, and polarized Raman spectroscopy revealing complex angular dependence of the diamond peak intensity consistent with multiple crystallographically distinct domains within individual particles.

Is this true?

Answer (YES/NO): NO